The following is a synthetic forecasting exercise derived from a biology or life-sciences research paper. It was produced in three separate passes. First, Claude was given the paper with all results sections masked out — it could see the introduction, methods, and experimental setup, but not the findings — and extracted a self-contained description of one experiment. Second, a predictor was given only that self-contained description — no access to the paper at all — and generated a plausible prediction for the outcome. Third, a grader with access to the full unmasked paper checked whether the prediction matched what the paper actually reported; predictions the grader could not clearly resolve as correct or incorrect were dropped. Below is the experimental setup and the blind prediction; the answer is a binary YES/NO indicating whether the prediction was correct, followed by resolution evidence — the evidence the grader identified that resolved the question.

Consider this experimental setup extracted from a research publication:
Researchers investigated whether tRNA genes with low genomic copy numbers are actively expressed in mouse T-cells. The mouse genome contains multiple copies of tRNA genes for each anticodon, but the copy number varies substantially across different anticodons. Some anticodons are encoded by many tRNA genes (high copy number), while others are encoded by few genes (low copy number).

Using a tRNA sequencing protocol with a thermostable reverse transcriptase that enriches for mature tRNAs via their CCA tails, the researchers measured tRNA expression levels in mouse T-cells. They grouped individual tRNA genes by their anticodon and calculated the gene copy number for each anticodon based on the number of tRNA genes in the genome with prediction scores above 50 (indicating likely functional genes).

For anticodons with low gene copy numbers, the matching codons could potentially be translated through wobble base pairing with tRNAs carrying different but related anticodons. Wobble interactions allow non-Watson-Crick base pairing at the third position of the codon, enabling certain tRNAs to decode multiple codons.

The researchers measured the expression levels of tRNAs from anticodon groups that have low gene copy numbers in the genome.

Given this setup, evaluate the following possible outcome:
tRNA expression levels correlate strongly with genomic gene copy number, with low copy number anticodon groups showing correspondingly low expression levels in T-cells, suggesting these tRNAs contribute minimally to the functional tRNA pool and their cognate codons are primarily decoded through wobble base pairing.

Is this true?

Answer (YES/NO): YES